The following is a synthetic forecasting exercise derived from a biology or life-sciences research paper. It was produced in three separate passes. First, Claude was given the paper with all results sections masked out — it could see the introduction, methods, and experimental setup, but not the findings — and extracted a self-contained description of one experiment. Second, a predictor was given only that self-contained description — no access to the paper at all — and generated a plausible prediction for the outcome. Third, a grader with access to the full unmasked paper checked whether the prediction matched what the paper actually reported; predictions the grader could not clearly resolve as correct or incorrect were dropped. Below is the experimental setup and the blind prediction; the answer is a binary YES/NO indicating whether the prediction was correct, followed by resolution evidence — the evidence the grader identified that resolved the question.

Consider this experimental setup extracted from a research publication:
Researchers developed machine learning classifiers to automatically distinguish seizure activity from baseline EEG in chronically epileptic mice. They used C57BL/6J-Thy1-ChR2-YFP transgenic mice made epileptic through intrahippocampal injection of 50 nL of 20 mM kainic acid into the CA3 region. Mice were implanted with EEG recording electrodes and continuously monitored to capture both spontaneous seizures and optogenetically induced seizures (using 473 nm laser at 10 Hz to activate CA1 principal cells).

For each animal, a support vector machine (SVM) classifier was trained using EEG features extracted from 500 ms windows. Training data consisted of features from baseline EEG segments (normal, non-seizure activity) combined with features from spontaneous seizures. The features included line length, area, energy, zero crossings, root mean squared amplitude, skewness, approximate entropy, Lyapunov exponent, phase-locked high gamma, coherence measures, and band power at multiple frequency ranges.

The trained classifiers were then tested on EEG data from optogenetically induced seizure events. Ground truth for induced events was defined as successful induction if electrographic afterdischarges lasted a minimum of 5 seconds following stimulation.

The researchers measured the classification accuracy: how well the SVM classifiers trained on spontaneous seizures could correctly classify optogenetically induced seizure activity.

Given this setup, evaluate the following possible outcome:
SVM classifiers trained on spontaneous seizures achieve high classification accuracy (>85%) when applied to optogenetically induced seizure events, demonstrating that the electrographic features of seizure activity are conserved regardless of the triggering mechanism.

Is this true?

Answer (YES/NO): YES